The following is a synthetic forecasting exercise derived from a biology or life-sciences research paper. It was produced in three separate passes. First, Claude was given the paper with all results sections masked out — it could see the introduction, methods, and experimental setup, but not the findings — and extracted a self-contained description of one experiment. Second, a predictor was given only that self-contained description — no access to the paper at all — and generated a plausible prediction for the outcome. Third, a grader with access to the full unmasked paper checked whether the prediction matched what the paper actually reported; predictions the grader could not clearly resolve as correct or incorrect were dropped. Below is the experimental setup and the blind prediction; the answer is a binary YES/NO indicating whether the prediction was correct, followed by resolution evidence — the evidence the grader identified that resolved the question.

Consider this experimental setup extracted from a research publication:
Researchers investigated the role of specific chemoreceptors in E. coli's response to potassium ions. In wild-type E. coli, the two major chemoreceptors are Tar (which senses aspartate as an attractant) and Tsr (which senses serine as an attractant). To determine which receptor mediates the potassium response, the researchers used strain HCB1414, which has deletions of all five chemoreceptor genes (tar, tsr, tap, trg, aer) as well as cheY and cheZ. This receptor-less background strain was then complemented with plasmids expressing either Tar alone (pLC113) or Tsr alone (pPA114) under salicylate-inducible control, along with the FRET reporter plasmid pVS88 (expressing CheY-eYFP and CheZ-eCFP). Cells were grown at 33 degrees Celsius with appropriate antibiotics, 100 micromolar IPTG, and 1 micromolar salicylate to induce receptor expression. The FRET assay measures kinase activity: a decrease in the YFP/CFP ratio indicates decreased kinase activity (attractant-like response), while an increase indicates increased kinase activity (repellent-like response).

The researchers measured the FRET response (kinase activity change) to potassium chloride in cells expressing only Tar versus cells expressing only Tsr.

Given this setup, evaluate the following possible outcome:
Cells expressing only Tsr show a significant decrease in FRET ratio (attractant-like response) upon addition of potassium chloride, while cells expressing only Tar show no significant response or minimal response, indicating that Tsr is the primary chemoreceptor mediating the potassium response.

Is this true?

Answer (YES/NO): NO